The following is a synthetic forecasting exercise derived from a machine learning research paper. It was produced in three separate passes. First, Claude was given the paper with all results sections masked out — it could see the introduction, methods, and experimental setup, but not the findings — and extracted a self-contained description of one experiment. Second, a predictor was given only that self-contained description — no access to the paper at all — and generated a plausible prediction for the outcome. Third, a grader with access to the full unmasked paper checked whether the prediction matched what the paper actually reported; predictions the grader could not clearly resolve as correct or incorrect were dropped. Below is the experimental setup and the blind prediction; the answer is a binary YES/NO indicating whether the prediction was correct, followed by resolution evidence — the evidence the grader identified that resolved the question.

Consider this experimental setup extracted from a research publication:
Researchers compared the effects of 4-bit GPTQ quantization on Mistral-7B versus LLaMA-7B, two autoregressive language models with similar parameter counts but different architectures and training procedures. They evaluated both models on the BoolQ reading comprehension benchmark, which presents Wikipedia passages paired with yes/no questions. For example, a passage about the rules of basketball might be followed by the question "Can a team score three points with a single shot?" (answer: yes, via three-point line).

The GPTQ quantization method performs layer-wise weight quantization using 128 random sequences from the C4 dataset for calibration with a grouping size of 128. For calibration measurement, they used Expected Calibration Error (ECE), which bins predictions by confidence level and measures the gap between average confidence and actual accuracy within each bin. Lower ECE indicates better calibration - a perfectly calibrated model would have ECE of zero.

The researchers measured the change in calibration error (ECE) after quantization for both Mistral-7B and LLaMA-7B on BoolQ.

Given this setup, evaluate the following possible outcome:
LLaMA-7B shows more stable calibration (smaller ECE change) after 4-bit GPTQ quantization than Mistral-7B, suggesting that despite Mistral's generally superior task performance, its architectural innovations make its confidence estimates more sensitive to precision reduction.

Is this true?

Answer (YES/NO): NO